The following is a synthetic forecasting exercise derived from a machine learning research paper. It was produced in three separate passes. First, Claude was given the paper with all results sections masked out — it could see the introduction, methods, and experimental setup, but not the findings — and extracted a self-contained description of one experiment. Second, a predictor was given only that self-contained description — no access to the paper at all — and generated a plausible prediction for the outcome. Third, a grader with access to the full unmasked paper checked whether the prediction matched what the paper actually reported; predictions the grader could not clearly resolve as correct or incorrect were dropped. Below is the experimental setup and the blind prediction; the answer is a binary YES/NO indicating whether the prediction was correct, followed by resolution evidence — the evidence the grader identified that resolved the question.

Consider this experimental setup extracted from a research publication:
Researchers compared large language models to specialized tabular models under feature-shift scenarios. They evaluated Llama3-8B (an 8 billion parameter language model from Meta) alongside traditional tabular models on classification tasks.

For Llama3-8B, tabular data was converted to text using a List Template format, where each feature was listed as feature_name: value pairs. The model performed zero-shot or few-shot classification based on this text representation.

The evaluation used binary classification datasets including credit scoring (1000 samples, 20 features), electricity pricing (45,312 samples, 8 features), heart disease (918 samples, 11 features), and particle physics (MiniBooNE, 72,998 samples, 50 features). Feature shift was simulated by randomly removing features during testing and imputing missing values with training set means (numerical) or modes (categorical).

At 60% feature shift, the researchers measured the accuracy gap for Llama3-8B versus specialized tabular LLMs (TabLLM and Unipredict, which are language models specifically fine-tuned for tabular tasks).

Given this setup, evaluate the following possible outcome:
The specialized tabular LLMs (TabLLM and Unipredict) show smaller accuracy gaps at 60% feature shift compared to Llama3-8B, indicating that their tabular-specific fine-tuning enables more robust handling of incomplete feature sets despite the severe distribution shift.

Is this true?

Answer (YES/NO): YES